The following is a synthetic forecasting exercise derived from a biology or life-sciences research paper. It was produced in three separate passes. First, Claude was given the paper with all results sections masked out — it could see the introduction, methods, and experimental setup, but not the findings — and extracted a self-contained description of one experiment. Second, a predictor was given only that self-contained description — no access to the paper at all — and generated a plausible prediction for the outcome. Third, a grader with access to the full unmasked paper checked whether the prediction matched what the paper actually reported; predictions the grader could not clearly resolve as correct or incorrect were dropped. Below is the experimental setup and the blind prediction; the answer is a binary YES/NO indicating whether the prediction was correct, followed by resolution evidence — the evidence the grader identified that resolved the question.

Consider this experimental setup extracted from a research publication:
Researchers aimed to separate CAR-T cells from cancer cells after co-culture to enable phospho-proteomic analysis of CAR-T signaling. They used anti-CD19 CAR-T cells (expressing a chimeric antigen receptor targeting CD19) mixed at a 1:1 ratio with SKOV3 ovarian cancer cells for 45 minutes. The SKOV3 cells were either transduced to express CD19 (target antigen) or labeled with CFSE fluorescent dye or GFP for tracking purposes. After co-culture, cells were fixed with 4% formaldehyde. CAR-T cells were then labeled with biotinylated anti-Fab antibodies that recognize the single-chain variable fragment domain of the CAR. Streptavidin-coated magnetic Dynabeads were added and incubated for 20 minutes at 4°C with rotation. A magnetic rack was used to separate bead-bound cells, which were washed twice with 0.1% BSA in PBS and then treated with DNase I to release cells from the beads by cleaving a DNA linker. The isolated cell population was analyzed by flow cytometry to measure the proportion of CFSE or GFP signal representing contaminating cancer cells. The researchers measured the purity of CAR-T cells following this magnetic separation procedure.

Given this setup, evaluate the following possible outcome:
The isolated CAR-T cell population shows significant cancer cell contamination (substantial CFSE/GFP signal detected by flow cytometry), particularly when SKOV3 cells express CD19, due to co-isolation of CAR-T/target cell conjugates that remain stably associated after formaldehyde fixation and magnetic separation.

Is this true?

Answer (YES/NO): NO